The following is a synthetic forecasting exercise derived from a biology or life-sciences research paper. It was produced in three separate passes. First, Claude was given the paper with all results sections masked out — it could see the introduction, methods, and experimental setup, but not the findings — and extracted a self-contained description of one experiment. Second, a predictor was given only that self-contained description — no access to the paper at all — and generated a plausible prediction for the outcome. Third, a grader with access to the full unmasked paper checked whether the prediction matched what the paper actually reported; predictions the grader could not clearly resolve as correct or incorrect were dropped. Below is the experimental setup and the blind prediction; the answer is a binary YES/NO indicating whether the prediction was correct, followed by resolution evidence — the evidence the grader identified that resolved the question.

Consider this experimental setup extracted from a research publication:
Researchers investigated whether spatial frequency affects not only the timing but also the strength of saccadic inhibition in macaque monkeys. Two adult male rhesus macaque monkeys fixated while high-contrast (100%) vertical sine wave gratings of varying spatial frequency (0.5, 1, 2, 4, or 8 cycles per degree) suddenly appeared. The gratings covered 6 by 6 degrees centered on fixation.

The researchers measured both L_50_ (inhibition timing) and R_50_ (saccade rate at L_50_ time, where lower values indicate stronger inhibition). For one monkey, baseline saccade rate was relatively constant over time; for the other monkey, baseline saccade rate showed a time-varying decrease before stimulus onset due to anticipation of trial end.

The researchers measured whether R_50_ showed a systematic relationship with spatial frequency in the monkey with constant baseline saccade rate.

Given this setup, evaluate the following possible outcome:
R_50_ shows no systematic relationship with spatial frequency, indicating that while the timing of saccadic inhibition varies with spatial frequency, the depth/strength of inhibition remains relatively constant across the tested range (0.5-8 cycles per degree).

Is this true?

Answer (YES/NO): NO